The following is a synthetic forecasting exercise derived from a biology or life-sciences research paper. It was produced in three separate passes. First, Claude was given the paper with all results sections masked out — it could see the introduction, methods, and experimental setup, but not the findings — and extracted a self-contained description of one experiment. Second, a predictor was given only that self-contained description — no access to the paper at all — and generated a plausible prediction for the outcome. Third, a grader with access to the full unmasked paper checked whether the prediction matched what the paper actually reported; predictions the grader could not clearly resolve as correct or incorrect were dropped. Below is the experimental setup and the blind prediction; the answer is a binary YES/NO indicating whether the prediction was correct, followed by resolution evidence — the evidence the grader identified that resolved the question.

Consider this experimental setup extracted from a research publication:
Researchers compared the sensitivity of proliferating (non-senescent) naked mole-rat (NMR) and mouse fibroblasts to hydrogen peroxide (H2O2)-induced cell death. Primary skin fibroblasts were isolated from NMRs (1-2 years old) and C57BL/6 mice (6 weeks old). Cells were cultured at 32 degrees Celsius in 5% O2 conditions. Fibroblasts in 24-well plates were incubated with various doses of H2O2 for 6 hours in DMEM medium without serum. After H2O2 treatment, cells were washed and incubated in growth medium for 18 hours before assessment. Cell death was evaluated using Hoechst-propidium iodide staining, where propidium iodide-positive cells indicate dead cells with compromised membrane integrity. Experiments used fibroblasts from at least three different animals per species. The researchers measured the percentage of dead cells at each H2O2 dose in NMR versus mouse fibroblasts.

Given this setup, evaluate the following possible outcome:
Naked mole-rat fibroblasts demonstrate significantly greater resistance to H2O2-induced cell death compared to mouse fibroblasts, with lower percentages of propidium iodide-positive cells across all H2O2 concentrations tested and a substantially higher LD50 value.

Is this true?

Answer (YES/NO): NO